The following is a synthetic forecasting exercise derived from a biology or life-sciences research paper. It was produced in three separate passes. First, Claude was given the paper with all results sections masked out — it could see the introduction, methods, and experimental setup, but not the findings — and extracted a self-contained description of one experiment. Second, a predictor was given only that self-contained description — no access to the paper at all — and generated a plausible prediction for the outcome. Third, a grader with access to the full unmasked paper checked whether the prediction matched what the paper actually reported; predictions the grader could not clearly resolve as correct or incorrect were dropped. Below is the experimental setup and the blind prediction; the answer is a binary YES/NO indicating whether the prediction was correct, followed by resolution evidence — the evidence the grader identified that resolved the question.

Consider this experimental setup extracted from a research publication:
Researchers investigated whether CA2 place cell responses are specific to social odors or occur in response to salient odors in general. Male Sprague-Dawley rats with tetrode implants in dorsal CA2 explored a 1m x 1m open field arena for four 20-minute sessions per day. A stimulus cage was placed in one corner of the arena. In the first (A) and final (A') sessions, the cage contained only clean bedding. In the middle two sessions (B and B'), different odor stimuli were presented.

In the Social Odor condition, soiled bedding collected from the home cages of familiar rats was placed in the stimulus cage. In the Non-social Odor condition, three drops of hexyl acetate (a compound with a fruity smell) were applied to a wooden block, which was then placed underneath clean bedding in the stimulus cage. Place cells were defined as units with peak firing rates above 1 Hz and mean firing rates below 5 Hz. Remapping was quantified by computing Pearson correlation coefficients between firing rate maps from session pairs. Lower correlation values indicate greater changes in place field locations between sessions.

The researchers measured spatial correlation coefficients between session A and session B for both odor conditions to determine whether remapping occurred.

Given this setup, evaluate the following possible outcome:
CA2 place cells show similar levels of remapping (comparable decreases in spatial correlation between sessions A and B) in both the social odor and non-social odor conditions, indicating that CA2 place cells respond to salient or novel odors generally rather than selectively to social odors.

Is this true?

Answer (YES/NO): NO